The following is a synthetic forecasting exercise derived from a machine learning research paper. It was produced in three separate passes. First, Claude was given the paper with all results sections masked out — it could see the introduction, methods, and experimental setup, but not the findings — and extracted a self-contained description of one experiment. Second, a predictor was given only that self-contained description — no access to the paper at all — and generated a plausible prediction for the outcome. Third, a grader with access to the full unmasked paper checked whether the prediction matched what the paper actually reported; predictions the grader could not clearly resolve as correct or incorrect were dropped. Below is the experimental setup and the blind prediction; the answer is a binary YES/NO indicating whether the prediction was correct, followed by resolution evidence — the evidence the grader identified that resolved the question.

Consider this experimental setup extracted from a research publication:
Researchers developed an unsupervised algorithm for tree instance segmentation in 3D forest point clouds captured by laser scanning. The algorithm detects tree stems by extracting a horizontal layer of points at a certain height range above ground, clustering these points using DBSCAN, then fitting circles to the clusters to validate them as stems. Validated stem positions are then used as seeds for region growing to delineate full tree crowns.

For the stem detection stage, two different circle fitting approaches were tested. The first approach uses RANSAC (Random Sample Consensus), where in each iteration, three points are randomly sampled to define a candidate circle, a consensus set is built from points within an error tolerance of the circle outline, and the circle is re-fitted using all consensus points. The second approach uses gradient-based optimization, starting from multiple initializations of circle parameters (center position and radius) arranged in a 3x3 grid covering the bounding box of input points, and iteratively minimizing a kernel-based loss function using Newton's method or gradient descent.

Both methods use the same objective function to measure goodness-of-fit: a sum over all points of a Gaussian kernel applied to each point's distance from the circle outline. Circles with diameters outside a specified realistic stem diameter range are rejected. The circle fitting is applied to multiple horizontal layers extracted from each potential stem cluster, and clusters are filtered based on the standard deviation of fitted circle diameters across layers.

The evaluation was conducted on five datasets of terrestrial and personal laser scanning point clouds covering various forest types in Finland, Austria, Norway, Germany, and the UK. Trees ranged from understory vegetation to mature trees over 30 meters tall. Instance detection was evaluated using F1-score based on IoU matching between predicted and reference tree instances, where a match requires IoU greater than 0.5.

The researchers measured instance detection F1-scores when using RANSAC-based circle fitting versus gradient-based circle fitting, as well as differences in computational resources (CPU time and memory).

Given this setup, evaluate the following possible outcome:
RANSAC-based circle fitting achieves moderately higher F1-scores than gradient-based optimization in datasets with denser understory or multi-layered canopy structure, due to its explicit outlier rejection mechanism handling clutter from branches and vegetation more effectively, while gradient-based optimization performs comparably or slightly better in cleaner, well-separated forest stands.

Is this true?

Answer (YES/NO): NO